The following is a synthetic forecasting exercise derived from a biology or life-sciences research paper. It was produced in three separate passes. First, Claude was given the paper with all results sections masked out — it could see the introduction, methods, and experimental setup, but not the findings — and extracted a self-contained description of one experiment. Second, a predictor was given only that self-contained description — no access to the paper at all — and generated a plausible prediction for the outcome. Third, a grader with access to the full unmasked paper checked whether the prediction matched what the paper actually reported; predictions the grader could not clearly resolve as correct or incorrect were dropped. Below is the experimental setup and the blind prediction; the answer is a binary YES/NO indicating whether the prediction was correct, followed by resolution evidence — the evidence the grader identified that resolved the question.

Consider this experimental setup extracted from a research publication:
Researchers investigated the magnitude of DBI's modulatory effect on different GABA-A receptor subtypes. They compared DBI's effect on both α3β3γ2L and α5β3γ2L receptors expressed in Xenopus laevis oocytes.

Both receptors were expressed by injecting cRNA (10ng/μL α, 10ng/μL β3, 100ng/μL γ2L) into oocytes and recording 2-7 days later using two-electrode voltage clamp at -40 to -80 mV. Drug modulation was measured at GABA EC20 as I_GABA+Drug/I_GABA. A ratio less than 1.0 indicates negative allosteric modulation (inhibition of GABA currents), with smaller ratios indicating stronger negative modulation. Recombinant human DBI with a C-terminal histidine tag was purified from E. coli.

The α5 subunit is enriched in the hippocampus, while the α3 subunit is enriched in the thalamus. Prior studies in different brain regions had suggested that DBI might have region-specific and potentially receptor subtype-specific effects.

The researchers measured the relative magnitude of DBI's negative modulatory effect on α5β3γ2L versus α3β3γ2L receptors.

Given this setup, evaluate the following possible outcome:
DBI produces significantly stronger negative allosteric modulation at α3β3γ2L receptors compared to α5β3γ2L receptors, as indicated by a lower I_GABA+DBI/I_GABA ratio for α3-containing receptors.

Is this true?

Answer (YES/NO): NO